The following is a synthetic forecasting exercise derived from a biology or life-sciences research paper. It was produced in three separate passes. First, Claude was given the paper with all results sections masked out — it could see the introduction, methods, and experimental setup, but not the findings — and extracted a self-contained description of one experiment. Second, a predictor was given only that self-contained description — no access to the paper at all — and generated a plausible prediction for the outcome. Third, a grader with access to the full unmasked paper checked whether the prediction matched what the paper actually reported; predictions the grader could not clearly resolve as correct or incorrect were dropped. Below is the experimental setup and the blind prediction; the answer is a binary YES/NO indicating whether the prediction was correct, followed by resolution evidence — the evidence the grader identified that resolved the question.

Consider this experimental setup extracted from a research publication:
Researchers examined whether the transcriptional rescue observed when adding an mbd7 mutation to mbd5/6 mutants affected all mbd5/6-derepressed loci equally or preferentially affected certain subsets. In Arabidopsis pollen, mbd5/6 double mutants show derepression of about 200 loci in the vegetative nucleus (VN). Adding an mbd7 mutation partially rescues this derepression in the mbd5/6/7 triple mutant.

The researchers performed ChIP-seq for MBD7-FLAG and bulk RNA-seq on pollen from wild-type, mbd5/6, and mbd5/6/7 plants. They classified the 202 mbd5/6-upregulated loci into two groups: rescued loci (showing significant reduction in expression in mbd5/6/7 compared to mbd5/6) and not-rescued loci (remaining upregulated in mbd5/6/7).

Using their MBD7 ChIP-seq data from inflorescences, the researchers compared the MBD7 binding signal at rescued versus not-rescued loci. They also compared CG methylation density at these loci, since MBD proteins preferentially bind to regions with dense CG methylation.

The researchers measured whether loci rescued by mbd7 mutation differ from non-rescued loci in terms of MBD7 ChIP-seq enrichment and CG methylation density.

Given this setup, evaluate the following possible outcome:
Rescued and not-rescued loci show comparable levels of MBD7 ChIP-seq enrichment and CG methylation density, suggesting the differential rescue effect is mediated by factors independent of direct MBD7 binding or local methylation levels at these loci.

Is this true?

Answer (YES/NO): NO